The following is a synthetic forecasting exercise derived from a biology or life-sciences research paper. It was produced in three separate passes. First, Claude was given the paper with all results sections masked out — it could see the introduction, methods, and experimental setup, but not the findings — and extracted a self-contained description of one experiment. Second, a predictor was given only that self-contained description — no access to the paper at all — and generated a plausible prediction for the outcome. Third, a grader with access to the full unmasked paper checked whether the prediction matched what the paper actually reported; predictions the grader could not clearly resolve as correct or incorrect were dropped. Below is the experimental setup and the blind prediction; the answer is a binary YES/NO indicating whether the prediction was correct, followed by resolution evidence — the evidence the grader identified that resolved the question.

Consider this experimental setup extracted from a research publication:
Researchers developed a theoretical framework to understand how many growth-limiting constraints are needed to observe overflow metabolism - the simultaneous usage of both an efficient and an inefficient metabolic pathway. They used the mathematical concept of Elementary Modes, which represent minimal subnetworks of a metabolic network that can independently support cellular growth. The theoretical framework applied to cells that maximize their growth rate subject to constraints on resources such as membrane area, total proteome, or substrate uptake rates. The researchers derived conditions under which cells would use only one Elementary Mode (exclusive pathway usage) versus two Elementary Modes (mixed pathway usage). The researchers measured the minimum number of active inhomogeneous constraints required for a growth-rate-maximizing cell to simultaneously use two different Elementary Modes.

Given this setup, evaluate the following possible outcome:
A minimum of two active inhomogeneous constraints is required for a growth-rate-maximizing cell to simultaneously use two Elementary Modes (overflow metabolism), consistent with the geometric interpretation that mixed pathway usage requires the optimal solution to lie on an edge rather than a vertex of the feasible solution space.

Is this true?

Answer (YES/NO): YES